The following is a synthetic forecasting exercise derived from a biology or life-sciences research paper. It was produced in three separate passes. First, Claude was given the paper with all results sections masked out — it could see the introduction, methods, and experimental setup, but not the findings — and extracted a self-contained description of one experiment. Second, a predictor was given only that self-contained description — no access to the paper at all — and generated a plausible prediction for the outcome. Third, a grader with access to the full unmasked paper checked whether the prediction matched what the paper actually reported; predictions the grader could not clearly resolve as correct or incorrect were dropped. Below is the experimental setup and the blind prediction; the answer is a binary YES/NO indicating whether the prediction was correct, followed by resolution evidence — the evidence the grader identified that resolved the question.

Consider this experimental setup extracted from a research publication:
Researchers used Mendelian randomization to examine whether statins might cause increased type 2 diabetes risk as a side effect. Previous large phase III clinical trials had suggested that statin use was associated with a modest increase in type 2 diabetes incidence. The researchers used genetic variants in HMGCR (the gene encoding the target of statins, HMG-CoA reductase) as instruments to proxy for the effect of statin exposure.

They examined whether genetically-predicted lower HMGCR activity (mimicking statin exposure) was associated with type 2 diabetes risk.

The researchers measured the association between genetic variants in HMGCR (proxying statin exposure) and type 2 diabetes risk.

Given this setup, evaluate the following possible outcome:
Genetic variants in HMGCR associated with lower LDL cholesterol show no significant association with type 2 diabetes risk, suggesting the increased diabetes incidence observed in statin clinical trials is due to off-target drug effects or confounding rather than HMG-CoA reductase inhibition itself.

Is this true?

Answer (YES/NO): NO